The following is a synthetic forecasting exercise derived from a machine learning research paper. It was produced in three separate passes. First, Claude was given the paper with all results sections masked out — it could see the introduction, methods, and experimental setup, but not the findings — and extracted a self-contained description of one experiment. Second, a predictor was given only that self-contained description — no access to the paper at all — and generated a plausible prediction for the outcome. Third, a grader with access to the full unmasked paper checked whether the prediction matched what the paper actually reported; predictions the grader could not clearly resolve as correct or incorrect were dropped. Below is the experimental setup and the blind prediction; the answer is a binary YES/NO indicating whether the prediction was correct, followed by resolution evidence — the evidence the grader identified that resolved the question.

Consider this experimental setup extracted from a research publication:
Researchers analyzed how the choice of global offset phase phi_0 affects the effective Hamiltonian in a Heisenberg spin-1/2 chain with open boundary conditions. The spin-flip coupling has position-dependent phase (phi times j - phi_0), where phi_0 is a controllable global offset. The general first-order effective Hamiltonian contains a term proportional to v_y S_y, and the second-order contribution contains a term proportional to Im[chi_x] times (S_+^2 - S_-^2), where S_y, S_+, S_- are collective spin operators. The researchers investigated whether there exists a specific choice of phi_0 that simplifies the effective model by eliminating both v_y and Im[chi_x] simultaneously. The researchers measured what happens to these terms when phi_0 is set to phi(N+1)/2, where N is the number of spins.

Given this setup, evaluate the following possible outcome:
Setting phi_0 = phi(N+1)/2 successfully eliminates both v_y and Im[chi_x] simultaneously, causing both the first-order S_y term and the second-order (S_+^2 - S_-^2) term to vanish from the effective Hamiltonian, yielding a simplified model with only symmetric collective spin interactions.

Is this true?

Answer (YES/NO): NO